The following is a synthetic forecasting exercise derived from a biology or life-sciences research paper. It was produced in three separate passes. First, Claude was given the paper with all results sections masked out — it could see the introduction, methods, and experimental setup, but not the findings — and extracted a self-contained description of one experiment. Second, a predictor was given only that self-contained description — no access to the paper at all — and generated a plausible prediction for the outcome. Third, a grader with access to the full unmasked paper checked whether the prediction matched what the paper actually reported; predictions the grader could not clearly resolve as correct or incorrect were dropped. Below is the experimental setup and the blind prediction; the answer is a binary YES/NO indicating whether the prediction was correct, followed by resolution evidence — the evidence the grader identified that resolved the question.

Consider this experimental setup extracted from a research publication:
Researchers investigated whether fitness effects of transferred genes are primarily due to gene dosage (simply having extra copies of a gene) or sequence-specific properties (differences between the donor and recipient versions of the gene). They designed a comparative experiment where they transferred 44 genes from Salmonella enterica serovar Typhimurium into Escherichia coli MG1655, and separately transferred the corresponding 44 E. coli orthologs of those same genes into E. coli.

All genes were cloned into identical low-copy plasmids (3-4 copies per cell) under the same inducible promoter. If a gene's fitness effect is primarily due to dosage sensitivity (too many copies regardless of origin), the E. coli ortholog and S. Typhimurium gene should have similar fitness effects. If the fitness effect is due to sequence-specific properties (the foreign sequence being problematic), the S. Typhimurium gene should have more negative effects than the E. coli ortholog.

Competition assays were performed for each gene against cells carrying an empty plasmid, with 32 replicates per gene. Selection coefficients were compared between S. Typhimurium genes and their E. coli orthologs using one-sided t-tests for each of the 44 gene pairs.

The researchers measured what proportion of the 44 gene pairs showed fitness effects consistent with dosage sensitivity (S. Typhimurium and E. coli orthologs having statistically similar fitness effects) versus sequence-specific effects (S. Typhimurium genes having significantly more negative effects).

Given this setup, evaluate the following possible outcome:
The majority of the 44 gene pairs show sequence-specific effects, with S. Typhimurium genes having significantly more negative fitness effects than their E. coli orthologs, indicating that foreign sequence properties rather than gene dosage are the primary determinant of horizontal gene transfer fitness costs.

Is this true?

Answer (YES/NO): NO